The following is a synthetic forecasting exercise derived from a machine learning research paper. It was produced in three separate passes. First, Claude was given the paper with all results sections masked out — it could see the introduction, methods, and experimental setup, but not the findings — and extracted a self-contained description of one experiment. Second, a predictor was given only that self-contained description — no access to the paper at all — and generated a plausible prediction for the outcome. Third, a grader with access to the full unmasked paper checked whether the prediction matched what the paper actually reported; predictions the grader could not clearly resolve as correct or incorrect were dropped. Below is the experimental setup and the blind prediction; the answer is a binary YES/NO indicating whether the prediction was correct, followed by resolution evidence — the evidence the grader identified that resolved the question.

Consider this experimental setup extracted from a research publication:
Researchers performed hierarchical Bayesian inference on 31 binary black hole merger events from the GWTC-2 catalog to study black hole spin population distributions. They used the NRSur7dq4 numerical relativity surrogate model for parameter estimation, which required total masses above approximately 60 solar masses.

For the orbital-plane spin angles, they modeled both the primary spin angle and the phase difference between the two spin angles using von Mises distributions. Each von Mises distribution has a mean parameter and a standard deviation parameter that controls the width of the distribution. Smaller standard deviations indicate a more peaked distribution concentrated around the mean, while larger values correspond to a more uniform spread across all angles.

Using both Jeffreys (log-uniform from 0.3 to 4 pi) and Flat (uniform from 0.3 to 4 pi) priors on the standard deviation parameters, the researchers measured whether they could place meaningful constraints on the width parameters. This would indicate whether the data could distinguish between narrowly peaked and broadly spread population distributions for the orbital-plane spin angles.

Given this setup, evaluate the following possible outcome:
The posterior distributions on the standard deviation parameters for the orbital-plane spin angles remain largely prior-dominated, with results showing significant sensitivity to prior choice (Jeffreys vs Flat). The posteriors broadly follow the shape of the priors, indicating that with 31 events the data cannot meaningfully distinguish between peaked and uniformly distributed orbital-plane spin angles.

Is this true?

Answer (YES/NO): YES